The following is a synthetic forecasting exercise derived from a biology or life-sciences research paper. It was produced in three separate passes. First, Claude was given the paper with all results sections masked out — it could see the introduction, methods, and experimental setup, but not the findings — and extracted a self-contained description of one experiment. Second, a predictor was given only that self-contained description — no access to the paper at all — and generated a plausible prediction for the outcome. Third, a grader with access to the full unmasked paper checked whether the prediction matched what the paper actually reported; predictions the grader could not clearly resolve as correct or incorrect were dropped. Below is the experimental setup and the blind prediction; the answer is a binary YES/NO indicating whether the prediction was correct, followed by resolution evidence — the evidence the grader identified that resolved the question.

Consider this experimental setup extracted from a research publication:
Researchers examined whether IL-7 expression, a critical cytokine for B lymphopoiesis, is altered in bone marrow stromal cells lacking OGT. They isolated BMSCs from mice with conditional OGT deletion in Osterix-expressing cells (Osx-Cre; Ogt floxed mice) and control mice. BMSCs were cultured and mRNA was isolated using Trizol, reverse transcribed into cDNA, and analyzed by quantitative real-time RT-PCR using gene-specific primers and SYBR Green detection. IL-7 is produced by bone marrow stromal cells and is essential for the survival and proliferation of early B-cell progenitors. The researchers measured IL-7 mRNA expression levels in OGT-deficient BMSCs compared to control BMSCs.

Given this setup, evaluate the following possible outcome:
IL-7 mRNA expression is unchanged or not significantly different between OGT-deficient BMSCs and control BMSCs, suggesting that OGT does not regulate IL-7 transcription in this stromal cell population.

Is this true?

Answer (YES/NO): NO